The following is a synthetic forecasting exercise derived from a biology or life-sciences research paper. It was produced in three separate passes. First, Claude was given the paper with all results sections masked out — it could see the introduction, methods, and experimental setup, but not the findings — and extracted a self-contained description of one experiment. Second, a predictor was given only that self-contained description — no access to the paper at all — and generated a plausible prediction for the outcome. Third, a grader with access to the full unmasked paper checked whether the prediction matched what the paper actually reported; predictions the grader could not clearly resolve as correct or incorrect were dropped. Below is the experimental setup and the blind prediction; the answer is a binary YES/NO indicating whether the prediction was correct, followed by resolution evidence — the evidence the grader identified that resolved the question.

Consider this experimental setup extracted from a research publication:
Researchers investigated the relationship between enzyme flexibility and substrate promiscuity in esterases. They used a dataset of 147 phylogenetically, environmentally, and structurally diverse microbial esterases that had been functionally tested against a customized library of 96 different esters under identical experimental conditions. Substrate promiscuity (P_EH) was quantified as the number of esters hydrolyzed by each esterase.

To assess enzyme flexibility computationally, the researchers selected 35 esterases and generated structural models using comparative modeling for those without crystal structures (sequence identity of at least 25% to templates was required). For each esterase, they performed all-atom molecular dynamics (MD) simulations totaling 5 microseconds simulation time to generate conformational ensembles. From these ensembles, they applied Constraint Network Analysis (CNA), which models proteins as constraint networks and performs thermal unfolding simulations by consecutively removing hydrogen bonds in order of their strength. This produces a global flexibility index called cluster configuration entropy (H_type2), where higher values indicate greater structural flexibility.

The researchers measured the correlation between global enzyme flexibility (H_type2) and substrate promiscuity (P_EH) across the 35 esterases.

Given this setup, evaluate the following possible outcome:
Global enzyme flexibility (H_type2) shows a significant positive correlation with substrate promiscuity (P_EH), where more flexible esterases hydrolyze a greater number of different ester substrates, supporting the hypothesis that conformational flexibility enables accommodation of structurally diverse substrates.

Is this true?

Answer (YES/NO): NO